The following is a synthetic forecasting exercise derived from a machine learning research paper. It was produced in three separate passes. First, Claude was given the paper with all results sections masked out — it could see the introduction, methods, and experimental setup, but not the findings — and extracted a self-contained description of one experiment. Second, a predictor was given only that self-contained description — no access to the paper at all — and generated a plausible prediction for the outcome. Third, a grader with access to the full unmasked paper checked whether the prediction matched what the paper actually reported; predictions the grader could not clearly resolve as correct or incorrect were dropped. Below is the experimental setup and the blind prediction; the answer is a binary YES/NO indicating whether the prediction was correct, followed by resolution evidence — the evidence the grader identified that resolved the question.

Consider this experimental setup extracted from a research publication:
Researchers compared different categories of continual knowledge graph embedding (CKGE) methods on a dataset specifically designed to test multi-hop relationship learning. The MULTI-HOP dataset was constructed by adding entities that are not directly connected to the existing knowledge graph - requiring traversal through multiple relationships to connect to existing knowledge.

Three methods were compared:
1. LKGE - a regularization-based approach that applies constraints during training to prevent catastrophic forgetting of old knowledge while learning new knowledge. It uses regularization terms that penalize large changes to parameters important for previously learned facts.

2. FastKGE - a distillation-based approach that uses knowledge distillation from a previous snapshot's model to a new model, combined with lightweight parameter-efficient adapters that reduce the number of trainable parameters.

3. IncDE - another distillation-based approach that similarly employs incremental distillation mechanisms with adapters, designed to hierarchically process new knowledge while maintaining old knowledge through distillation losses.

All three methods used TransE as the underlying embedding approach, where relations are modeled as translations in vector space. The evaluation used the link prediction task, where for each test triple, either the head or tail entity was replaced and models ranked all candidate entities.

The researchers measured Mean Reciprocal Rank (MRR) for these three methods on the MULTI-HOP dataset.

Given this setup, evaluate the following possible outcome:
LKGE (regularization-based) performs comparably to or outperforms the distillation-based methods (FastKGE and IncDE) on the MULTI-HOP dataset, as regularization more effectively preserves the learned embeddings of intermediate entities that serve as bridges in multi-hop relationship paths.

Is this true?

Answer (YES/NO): YES